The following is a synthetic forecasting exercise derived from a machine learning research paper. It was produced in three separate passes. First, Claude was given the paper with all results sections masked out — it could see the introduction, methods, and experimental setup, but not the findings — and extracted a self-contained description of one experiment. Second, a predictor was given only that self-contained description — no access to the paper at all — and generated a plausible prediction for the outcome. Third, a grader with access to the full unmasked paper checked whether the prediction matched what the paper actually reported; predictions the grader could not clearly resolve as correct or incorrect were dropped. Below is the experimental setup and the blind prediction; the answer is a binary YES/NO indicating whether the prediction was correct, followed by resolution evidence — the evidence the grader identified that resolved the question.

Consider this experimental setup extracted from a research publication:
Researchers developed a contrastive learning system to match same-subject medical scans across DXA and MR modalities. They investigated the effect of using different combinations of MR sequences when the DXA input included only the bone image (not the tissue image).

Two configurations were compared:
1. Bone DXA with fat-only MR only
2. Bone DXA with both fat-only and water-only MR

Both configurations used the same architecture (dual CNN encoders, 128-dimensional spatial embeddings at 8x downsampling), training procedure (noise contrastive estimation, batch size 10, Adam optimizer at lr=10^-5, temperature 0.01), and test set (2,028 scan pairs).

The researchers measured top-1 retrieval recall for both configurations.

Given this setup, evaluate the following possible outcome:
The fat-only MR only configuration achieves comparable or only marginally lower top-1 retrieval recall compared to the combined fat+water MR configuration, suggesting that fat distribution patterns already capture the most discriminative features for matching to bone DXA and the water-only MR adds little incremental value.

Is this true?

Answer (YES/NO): NO